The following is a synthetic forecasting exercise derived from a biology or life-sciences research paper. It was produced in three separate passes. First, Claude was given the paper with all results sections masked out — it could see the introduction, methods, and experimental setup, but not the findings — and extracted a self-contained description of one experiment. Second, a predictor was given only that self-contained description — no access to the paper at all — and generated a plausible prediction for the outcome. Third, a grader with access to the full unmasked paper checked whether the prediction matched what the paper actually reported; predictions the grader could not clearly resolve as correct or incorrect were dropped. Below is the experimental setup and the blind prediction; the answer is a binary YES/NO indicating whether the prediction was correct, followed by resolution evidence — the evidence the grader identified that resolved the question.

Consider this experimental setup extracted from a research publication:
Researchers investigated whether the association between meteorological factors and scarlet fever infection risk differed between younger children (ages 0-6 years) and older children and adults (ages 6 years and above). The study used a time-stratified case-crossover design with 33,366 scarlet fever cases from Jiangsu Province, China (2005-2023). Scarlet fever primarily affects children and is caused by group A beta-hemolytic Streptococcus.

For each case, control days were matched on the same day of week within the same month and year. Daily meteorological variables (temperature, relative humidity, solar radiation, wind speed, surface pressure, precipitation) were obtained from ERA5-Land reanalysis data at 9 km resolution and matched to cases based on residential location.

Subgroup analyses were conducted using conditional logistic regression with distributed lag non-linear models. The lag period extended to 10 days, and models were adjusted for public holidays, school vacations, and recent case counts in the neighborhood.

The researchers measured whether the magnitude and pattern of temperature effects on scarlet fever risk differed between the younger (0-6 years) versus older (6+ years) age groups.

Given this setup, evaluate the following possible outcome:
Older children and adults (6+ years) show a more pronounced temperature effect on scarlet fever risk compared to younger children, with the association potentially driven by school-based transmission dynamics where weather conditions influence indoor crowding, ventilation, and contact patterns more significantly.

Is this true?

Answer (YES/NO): YES